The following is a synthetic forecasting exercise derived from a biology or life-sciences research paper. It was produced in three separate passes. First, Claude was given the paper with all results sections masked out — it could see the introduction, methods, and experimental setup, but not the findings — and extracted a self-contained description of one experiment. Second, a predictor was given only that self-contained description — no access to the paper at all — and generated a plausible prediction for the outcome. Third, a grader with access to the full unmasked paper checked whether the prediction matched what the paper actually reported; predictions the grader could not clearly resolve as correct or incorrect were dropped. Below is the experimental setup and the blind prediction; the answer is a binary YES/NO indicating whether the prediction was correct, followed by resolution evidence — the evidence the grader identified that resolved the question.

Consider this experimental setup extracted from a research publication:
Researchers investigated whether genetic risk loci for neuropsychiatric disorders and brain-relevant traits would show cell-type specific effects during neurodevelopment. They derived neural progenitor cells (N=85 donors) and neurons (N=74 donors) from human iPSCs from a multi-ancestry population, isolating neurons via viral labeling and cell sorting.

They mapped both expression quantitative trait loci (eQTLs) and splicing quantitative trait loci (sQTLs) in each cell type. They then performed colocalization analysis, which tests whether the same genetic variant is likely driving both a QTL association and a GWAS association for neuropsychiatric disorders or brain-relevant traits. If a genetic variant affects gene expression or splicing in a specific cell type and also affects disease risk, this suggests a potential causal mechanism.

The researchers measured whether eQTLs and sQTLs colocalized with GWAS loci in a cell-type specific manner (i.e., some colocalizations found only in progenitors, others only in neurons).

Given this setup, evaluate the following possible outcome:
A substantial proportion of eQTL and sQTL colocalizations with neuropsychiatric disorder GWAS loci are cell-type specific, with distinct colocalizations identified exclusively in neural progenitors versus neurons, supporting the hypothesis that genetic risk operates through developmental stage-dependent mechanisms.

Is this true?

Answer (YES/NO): YES